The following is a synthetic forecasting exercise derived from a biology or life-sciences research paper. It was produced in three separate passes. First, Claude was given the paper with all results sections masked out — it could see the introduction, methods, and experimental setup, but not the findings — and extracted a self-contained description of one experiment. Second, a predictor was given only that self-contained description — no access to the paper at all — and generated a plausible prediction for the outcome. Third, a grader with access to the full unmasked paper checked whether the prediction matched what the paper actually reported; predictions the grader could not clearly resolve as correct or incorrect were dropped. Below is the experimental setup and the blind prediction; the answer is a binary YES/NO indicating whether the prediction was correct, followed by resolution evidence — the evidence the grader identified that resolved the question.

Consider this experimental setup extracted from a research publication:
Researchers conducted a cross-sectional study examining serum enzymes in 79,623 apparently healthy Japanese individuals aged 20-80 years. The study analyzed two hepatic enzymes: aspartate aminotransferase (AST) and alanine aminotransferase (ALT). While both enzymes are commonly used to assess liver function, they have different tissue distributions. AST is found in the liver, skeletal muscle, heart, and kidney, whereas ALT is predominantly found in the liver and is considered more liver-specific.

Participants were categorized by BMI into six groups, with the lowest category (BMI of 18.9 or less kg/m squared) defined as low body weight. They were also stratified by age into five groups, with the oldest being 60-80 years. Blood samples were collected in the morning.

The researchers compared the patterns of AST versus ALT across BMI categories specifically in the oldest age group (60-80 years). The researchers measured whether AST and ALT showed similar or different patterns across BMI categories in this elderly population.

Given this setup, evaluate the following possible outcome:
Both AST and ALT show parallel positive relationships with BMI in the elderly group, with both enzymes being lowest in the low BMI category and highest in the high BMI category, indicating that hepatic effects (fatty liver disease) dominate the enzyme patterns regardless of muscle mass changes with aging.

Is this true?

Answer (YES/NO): NO